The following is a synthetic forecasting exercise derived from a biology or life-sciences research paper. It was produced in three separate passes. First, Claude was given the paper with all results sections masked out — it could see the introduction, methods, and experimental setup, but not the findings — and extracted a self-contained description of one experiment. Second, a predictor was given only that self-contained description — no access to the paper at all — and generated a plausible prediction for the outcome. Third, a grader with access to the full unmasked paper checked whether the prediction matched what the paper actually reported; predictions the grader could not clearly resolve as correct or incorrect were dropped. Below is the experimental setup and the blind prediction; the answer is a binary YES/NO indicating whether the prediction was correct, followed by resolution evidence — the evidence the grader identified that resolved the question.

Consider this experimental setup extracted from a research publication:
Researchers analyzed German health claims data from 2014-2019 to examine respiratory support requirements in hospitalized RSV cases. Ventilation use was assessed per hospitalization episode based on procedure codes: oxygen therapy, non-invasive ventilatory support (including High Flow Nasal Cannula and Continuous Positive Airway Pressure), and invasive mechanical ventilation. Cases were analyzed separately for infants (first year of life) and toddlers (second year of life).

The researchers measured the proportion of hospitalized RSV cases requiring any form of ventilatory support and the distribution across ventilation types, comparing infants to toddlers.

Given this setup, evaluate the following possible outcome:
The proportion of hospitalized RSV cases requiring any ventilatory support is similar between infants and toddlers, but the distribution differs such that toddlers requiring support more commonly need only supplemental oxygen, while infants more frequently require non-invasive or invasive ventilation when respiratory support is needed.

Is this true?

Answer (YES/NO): NO